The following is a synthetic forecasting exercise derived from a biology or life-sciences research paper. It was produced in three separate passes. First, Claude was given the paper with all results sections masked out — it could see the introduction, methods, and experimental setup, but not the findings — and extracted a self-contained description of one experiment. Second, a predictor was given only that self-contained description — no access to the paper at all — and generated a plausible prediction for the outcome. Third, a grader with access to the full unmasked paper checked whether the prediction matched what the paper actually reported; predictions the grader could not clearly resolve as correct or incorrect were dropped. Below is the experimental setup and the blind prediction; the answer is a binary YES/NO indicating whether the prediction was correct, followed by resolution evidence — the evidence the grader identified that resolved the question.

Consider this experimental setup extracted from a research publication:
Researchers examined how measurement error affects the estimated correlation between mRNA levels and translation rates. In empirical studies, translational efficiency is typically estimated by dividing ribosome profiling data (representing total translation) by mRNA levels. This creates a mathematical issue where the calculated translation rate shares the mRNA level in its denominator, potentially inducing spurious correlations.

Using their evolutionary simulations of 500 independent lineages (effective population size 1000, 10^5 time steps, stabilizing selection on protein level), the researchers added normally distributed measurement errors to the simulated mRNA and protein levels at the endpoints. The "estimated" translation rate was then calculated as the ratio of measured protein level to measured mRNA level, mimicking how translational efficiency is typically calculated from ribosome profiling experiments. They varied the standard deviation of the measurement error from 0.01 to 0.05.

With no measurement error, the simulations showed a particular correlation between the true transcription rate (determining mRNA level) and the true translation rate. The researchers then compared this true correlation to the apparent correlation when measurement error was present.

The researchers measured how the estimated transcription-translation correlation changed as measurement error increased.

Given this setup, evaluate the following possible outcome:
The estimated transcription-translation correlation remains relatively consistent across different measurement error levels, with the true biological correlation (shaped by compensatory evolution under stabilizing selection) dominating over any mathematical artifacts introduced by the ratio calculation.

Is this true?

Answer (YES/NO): YES